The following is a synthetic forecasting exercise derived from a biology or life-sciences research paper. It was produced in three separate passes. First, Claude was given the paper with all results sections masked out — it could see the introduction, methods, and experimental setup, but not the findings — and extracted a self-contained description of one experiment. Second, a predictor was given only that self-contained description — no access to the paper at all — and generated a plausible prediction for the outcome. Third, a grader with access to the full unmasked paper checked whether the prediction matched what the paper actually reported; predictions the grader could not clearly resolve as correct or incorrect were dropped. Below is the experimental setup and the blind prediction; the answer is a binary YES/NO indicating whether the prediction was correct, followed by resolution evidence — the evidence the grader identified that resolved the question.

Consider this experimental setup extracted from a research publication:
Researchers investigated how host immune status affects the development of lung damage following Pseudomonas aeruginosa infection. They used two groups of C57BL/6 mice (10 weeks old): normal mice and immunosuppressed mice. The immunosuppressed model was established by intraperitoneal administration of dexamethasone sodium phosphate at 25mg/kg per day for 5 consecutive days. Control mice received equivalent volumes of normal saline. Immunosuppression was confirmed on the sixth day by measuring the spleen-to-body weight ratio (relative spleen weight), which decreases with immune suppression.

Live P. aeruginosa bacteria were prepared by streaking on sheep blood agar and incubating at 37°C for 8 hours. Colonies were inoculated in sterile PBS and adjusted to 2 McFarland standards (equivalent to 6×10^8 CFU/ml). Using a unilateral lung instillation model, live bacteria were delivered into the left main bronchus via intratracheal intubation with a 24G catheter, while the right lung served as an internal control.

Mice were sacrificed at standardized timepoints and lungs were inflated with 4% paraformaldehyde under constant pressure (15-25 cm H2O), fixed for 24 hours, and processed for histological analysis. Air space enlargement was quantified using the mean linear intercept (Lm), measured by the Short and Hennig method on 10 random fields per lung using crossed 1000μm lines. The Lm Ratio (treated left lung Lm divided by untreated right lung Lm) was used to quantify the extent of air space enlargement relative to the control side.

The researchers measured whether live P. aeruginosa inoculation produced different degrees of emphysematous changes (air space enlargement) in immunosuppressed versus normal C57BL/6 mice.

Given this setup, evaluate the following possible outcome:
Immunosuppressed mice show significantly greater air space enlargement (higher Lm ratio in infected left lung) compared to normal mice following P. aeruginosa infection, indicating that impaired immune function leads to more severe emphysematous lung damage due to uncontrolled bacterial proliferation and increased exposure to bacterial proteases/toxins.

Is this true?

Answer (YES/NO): YES